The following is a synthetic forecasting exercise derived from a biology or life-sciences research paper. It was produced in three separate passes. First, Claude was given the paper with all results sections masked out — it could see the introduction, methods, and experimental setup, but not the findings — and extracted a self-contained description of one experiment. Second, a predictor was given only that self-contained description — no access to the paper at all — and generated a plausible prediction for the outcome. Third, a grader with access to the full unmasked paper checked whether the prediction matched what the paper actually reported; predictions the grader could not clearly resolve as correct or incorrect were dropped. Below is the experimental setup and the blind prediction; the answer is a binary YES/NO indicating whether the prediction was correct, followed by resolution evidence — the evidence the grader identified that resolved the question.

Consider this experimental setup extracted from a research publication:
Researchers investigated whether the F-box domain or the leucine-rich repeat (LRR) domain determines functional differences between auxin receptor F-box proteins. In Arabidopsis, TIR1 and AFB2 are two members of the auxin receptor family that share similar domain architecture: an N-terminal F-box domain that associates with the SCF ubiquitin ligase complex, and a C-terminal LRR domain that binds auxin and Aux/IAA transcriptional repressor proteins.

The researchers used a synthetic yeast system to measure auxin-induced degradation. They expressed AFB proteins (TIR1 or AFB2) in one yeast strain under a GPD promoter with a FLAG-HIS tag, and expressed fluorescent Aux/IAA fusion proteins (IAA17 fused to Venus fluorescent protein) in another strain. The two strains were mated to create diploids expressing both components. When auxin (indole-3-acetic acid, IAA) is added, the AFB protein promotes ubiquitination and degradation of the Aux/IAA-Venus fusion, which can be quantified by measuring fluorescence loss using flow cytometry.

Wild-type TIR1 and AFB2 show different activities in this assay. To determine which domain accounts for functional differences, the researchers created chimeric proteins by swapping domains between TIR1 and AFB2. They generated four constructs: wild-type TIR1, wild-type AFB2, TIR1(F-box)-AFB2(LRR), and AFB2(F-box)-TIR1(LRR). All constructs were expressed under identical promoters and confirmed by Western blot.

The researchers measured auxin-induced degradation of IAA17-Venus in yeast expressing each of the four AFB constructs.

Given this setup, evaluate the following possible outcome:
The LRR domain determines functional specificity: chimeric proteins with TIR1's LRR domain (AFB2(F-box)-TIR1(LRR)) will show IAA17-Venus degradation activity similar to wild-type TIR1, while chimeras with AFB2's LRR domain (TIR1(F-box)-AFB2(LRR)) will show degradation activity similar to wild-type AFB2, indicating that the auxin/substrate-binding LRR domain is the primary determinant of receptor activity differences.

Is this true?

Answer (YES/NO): YES